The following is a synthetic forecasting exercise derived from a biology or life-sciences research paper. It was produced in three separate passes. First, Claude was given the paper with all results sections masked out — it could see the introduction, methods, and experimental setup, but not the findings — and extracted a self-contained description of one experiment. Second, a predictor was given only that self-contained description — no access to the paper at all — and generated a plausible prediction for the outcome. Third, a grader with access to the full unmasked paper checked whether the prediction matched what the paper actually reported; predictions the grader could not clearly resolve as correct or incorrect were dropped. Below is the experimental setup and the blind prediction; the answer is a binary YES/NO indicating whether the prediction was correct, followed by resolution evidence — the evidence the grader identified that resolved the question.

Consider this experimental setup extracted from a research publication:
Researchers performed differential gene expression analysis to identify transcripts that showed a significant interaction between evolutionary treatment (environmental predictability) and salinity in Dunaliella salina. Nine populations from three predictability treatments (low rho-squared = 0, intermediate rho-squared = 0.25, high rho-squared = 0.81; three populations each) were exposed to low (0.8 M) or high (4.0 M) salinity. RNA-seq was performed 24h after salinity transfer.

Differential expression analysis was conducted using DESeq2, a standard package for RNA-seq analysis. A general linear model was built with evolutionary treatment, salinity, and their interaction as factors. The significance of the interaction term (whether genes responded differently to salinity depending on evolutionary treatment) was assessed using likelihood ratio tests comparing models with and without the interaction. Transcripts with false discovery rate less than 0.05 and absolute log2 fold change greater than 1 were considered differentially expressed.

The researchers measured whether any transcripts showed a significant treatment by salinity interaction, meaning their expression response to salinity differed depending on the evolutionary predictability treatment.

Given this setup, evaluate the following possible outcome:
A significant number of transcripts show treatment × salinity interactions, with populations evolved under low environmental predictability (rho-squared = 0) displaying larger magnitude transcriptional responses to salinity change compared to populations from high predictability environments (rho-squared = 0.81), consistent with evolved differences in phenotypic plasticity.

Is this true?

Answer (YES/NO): NO